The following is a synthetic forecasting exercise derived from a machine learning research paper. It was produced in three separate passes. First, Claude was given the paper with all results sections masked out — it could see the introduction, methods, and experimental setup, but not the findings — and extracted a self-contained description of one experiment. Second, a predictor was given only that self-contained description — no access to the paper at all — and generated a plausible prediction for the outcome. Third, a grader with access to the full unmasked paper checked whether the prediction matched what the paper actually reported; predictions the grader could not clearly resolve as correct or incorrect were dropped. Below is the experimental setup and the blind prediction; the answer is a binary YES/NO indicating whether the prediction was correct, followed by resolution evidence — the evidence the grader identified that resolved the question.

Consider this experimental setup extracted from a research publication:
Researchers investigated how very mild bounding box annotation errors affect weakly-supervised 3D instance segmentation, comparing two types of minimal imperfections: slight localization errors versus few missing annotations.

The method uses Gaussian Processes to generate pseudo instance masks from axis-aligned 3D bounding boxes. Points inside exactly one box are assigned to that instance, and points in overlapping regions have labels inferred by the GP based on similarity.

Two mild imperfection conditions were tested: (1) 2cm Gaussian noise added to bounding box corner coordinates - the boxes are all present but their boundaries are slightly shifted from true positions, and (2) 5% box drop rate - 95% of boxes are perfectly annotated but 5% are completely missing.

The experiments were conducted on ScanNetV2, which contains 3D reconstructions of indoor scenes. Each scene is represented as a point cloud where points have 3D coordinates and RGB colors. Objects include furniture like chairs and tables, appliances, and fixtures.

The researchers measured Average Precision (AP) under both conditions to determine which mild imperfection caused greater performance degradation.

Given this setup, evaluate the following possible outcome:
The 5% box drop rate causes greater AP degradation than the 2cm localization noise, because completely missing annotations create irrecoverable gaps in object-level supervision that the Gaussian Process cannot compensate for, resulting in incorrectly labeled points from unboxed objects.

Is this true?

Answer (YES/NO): NO